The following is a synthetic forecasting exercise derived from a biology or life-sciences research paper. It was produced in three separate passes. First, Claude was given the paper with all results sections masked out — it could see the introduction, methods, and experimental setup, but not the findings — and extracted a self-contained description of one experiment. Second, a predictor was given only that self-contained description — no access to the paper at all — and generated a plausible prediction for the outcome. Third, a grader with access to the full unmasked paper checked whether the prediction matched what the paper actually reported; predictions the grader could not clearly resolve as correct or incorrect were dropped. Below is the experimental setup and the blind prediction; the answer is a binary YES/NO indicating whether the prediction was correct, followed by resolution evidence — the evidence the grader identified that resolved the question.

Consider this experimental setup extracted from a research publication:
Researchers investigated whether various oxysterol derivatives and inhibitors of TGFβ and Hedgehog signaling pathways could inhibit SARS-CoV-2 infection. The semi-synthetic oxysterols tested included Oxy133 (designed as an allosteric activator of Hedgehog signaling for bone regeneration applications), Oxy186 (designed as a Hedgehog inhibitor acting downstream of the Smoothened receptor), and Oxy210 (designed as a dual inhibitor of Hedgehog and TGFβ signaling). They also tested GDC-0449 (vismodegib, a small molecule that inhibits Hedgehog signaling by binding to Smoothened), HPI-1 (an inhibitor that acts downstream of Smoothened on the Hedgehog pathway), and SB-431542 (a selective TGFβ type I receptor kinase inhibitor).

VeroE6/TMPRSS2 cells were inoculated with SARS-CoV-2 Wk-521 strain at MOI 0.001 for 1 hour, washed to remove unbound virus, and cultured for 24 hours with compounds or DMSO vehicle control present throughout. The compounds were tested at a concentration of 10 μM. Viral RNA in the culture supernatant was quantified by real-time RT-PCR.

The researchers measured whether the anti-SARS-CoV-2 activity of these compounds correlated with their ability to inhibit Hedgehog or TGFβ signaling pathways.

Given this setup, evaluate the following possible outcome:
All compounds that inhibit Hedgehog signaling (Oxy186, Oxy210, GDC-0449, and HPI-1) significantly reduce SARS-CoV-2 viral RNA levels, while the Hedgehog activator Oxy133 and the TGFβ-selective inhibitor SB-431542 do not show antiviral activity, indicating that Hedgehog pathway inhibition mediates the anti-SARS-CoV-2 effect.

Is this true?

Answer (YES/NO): NO